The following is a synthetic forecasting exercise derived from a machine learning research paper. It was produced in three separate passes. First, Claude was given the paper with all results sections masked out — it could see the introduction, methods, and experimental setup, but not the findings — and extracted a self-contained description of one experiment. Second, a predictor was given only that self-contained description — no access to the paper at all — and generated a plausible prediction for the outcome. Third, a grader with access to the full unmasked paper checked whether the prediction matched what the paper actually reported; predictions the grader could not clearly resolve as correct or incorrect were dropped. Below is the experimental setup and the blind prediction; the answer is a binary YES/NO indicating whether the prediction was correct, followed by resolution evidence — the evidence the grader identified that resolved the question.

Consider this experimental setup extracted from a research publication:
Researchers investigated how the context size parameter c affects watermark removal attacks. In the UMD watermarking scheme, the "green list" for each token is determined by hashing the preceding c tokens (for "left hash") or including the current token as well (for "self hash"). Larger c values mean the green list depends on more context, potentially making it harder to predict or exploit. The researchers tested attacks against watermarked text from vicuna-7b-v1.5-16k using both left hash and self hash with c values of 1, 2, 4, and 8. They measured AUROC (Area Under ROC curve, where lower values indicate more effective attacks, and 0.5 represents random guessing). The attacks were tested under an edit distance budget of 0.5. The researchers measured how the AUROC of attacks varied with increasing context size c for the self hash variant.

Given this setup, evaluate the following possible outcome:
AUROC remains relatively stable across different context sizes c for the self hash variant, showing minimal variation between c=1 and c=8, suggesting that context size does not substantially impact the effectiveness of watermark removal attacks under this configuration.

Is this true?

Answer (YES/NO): NO